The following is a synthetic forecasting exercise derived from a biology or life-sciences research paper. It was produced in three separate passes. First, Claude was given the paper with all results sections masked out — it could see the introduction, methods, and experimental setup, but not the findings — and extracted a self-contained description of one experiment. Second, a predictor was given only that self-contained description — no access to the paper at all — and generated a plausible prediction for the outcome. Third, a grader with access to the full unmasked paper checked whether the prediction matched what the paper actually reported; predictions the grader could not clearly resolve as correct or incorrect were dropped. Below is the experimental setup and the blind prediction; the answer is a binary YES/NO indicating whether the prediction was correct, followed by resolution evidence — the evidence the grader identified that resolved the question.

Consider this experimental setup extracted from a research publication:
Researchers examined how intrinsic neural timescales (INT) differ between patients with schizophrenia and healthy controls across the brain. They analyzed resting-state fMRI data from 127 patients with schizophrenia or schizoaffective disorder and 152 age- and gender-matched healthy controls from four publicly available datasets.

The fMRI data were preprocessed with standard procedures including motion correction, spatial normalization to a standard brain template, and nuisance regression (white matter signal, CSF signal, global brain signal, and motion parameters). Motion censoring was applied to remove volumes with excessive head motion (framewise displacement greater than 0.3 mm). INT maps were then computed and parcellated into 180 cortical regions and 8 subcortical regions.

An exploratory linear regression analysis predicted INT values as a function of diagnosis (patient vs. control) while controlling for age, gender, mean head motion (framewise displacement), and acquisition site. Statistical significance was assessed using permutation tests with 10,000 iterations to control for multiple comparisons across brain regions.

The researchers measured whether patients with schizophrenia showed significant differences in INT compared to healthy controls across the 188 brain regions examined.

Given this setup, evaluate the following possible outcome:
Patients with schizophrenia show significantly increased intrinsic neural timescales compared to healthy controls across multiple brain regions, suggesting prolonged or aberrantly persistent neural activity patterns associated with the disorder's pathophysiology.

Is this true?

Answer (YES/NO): NO